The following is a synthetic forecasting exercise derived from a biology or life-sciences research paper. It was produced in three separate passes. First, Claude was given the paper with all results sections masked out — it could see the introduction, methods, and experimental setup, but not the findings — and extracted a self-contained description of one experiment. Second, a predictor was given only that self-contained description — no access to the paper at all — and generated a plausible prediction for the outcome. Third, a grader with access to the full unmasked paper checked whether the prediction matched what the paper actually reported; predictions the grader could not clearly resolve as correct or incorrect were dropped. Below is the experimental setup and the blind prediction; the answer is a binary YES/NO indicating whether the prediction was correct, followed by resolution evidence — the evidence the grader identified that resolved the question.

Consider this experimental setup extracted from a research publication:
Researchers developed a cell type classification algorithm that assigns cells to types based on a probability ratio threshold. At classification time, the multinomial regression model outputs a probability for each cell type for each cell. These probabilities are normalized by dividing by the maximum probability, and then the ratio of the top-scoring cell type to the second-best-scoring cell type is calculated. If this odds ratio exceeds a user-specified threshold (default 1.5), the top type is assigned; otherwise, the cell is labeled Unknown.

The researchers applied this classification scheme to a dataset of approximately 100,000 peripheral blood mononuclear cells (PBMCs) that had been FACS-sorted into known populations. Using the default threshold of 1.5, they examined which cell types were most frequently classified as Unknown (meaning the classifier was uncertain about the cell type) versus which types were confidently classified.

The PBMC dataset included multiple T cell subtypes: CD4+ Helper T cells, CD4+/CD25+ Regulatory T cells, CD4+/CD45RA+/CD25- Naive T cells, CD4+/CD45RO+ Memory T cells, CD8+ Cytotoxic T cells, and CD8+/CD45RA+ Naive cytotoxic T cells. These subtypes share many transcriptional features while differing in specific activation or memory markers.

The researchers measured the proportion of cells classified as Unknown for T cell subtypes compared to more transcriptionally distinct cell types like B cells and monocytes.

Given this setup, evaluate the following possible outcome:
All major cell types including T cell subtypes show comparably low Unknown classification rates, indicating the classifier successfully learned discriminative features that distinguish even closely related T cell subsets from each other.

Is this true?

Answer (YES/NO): NO